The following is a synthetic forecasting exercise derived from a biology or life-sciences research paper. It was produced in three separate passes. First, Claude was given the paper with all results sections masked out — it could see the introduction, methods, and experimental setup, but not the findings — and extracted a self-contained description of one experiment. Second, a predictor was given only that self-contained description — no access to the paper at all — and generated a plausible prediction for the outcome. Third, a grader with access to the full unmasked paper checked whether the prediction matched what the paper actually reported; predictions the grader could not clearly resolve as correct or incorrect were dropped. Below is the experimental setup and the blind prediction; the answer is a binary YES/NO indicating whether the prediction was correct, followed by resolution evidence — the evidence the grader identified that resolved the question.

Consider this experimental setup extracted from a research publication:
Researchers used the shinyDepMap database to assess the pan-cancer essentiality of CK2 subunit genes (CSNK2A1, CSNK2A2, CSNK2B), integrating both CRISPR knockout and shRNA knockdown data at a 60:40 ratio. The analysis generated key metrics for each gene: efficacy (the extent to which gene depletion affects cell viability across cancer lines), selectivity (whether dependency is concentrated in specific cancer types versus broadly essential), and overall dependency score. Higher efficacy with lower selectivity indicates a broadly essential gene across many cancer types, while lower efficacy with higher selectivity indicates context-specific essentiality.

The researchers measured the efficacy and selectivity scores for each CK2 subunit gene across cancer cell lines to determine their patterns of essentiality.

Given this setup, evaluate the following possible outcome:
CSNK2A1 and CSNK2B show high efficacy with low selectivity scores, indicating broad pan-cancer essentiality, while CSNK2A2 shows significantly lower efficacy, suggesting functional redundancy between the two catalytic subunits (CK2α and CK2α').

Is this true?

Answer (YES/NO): NO